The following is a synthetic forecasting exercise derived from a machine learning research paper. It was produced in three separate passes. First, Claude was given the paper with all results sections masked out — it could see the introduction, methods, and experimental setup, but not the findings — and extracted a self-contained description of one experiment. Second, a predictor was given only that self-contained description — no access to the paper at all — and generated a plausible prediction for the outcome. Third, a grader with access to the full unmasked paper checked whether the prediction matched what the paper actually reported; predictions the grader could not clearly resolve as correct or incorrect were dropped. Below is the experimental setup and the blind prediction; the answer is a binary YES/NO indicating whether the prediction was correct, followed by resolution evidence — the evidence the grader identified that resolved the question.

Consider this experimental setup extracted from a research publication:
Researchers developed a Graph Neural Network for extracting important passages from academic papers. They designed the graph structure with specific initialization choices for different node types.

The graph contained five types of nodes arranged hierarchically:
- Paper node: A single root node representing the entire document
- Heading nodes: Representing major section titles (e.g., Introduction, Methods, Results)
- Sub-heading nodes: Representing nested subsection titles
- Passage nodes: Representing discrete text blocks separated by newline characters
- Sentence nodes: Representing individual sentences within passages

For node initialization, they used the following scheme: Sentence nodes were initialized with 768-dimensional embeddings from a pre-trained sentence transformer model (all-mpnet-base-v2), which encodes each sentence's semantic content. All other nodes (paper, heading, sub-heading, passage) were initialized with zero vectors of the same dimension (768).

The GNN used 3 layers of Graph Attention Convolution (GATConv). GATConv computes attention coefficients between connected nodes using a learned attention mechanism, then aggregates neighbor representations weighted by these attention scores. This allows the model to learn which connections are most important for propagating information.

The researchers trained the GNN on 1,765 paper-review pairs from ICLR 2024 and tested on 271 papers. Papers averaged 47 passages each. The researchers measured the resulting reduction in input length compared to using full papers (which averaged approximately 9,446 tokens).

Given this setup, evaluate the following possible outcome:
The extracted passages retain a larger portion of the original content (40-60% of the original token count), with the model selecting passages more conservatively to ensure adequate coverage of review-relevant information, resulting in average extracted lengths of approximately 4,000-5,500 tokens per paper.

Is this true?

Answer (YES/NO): YES